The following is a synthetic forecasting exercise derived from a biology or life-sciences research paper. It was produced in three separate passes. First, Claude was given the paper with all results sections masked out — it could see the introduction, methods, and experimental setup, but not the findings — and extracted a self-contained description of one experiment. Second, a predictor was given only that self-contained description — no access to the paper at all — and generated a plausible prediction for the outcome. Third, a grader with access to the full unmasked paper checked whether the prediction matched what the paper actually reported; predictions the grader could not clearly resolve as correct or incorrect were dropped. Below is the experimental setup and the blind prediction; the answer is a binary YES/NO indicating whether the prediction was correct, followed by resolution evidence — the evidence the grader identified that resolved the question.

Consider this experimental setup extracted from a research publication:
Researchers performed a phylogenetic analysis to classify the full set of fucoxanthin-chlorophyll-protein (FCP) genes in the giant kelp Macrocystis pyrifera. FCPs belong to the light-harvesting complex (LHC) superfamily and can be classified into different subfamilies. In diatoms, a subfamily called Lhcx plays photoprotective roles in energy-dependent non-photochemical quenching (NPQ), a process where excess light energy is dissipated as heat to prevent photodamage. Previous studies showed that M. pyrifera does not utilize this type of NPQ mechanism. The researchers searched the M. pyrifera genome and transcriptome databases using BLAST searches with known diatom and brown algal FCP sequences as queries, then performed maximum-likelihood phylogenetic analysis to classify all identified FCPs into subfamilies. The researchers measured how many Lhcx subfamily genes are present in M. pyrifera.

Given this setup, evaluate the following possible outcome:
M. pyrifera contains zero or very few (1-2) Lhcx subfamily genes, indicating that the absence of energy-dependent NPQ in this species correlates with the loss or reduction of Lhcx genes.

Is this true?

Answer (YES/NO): NO